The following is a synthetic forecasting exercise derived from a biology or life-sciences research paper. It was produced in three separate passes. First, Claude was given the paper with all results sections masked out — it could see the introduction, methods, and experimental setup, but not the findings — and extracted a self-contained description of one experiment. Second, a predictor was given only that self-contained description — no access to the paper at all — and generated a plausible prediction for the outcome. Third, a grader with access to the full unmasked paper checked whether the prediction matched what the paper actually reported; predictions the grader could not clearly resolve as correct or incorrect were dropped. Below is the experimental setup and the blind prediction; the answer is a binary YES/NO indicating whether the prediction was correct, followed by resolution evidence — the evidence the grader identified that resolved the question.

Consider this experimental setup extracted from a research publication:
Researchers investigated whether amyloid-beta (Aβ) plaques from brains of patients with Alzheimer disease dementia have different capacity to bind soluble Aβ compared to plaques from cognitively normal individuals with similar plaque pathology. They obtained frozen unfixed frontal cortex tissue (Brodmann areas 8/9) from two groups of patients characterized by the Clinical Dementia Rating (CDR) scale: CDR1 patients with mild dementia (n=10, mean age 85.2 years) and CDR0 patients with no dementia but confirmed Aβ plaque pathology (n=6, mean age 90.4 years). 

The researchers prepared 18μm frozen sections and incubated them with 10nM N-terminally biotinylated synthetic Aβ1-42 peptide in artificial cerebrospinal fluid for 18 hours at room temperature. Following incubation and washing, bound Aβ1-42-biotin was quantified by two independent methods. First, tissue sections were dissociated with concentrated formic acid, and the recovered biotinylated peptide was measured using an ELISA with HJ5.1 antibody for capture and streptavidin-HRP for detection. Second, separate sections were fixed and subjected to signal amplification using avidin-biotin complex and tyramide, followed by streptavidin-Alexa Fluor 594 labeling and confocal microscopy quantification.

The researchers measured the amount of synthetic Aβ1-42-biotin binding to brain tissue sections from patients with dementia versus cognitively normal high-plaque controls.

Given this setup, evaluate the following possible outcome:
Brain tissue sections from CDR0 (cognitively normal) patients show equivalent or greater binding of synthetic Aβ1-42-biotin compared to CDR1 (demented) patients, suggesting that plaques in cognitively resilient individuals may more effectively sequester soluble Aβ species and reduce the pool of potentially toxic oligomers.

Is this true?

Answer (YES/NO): NO